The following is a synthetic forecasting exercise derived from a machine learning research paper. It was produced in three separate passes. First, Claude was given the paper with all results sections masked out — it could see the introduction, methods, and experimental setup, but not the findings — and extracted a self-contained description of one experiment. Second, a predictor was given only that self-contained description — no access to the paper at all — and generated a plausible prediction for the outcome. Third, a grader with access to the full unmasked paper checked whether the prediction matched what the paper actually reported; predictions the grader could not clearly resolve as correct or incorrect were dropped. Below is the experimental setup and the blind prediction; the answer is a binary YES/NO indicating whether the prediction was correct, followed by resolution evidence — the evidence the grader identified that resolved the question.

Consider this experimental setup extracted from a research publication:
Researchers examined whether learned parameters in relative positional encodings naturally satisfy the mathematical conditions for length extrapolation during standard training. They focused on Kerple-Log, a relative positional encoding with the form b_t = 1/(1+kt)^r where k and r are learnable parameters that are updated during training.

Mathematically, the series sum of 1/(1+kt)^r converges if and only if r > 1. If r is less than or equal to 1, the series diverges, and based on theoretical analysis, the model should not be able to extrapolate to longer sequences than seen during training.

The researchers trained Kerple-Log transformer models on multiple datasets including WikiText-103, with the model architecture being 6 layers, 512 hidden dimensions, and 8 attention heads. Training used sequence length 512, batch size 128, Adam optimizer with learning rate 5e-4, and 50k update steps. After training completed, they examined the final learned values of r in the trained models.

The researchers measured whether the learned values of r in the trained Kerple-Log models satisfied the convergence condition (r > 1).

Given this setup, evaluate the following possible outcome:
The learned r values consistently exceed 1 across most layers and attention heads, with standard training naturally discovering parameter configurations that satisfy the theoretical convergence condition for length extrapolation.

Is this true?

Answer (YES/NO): YES